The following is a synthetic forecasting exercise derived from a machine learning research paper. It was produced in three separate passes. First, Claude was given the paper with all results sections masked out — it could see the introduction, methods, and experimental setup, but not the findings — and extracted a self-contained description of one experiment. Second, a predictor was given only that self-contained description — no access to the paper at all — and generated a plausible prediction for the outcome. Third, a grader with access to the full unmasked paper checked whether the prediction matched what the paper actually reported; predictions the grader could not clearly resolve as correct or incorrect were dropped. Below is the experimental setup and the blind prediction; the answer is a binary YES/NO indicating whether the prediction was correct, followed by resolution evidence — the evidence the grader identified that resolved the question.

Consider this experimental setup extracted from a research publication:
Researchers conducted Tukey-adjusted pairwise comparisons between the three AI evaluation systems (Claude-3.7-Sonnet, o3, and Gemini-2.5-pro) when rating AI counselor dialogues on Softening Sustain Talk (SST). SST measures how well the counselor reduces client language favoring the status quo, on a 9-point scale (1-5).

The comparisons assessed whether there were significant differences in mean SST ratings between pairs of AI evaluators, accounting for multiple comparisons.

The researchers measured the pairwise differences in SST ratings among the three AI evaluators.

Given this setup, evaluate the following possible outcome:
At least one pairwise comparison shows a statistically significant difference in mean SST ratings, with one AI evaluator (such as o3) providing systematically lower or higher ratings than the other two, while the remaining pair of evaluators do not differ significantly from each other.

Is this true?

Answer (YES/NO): YES